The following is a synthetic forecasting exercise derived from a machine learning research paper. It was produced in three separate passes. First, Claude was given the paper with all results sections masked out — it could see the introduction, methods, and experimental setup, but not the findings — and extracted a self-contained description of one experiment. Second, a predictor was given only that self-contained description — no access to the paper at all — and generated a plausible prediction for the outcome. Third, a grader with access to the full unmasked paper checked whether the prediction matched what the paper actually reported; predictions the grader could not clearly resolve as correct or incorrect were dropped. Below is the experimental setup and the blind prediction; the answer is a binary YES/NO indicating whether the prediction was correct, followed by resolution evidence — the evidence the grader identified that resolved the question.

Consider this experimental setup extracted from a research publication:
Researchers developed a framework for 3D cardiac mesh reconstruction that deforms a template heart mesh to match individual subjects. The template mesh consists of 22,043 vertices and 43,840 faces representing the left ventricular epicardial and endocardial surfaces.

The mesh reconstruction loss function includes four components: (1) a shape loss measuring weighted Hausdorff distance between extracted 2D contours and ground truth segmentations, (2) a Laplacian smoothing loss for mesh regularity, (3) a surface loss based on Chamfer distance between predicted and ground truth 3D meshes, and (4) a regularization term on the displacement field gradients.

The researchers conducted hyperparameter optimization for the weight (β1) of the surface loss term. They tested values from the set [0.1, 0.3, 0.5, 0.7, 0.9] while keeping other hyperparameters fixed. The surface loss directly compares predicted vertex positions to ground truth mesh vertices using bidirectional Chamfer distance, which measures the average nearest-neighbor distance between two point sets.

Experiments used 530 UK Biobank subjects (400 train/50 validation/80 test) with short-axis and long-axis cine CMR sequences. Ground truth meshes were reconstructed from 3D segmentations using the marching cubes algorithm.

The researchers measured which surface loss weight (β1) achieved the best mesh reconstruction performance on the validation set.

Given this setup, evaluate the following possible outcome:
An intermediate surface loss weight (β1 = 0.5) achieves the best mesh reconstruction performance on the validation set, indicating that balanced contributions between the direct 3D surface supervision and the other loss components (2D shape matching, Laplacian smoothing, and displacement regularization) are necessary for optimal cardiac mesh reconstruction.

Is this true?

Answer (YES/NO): YES